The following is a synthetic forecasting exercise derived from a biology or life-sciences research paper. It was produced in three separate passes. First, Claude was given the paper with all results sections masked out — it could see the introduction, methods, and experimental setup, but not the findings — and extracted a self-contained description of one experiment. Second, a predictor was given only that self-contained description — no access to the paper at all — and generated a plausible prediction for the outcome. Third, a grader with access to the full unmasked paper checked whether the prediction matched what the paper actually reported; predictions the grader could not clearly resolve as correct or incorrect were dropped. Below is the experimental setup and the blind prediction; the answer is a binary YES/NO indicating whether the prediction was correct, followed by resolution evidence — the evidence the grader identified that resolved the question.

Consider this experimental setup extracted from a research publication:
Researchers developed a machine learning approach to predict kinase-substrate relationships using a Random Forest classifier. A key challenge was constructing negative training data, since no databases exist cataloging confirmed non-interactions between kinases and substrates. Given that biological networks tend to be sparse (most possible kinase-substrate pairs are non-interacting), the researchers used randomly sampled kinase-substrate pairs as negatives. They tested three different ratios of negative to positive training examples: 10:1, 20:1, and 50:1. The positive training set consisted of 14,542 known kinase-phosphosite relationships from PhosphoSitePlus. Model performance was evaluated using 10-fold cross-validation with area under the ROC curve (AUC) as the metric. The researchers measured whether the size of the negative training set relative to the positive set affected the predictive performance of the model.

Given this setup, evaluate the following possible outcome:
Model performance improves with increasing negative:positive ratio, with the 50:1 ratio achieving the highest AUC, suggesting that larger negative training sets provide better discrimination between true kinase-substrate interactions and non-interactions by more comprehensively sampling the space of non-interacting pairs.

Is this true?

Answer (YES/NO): NO